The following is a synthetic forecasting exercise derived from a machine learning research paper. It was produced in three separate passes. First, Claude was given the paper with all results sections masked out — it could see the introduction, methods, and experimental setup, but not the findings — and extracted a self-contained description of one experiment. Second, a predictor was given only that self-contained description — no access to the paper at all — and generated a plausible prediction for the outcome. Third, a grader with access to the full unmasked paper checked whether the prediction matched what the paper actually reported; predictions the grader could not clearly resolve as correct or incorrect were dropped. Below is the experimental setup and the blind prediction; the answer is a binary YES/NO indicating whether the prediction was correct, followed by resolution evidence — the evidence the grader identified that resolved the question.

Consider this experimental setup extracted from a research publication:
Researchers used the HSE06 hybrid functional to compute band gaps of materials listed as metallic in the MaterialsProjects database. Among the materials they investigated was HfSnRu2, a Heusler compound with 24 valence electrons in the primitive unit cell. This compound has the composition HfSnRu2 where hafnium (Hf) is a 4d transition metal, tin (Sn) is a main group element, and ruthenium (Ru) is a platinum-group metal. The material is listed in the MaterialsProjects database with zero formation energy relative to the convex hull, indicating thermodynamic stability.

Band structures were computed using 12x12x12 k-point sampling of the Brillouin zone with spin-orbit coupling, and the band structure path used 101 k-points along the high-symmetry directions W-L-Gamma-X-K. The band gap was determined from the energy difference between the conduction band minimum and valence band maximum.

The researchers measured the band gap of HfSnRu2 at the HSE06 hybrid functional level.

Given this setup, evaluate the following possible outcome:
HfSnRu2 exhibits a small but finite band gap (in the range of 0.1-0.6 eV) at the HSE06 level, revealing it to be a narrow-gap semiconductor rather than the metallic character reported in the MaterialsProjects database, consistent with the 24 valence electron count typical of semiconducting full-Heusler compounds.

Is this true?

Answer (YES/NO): YES